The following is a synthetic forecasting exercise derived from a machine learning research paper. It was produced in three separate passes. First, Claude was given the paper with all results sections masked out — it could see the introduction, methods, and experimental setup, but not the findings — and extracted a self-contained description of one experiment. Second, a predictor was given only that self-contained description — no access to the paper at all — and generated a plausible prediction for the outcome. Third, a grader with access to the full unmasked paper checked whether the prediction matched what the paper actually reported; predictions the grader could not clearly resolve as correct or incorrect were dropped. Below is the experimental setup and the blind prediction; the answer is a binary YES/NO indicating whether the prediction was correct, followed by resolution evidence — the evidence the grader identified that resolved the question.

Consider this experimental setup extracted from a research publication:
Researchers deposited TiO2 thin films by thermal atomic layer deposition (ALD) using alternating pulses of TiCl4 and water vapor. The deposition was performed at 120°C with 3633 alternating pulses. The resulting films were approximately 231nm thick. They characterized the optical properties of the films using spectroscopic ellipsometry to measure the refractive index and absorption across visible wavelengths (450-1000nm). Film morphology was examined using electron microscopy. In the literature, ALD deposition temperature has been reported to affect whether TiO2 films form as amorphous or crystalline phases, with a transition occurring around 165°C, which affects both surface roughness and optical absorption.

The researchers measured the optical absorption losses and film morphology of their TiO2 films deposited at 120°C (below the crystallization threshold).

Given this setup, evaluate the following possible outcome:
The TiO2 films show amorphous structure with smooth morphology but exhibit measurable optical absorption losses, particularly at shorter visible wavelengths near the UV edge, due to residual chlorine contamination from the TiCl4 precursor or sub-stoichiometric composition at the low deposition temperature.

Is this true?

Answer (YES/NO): NO